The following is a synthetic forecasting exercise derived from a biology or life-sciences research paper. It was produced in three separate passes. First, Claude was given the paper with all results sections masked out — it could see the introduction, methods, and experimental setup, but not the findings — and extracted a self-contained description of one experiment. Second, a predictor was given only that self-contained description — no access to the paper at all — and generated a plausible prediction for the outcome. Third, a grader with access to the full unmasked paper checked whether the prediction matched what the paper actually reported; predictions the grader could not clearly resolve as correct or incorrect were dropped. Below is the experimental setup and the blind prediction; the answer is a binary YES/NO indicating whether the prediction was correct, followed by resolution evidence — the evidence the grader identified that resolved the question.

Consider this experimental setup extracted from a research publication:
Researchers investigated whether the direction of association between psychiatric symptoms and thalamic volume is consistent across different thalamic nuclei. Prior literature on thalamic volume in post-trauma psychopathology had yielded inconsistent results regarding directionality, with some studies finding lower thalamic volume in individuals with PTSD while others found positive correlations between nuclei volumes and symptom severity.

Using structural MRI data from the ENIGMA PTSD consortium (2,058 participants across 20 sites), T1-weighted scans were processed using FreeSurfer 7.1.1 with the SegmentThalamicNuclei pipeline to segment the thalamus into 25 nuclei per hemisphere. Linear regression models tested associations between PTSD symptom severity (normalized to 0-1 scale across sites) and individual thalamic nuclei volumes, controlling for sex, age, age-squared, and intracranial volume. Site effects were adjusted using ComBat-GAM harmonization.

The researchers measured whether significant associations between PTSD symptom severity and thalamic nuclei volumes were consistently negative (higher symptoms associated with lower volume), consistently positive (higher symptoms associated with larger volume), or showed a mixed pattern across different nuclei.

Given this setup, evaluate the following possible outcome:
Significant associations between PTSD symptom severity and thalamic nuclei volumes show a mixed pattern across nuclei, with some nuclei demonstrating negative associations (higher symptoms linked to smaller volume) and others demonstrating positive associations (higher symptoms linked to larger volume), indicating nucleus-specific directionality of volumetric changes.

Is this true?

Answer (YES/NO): NO